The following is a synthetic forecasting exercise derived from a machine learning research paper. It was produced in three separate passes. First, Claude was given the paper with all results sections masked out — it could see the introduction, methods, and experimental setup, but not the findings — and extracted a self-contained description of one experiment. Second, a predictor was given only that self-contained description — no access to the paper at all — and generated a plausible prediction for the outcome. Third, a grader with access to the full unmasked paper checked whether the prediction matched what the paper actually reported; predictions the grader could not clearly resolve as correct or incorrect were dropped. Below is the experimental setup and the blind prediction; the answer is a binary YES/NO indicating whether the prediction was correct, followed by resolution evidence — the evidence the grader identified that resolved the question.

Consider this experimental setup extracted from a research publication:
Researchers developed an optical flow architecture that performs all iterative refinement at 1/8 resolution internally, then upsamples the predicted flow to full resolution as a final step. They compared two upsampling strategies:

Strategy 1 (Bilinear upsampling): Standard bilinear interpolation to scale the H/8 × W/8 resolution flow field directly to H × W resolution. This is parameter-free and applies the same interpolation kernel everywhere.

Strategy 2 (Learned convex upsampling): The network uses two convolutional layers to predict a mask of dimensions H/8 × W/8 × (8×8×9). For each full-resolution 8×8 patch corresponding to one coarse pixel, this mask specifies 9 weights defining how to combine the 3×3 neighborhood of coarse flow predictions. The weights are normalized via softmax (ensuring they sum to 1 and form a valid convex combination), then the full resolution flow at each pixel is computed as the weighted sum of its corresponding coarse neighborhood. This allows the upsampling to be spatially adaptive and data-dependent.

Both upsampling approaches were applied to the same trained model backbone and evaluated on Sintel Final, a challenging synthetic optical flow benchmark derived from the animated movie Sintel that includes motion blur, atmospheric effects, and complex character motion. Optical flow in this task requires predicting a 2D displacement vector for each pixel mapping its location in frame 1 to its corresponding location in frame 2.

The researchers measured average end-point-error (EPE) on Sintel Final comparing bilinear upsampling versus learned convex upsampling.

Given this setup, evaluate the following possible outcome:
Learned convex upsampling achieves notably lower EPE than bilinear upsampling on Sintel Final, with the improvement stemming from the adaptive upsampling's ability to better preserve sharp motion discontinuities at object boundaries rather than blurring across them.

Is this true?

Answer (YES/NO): NO